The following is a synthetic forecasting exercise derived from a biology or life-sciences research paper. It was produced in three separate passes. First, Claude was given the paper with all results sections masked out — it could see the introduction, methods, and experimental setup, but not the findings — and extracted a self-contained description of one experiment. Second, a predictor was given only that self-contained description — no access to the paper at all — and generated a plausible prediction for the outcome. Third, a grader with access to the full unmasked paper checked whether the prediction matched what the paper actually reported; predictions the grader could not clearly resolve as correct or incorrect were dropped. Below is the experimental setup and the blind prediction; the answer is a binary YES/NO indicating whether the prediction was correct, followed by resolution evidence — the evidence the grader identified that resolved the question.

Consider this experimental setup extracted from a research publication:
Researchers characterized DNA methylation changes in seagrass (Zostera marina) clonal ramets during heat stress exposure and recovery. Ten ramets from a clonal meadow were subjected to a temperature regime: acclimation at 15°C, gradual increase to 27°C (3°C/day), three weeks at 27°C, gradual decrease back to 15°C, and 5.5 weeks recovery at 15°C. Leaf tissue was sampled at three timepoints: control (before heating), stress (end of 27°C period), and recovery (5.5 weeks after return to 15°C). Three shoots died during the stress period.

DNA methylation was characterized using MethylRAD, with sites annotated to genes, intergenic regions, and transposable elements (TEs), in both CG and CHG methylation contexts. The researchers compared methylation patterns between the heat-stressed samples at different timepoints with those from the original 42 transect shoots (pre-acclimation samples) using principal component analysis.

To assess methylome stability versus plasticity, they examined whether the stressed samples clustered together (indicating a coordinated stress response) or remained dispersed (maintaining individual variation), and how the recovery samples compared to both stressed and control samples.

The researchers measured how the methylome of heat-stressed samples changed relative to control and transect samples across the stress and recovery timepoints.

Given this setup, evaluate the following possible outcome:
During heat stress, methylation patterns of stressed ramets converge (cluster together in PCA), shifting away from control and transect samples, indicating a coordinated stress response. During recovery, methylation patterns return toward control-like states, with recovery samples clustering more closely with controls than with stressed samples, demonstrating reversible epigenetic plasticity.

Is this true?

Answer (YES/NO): NO